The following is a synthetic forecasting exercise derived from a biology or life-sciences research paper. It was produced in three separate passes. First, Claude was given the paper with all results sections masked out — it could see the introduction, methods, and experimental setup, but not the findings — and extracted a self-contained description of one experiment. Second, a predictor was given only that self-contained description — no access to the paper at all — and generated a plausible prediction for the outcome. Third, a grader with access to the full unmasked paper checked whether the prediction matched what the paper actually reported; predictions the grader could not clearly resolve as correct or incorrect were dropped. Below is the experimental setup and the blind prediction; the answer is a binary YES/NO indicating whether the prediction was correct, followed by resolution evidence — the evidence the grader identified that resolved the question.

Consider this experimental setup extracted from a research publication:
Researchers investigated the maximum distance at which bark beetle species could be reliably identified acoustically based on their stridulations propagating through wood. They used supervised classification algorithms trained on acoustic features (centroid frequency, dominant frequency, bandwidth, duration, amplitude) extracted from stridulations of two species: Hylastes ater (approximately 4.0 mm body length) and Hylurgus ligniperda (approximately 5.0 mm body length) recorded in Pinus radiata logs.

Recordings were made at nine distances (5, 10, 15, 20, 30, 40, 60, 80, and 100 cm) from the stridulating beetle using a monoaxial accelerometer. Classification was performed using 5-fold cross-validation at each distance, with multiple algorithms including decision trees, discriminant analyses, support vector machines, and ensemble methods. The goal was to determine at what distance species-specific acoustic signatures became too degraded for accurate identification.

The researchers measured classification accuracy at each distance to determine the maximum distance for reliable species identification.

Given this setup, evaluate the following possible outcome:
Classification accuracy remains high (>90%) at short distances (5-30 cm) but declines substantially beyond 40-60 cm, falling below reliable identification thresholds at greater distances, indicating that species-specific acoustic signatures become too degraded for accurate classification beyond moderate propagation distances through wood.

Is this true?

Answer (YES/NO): NO